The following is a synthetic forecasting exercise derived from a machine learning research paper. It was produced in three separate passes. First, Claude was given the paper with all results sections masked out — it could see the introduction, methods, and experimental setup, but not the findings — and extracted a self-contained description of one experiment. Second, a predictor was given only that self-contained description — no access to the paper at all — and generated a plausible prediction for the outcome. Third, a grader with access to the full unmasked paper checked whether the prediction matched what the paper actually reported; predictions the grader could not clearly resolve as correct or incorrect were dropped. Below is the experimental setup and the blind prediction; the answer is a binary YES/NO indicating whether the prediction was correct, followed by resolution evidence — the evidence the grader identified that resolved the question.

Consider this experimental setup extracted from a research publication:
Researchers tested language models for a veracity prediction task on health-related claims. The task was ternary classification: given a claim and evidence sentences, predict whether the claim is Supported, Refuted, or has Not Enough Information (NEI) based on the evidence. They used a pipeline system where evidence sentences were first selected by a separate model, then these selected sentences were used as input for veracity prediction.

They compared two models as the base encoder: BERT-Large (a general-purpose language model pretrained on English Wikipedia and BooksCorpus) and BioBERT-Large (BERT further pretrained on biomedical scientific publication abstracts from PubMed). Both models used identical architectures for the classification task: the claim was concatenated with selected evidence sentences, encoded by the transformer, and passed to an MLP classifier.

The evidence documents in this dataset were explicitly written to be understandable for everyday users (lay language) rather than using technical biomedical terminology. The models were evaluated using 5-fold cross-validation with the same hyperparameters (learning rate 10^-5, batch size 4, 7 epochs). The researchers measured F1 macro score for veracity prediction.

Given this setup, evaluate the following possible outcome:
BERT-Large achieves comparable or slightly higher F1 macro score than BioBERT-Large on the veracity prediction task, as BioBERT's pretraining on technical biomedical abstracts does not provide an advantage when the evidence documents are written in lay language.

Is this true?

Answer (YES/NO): NO